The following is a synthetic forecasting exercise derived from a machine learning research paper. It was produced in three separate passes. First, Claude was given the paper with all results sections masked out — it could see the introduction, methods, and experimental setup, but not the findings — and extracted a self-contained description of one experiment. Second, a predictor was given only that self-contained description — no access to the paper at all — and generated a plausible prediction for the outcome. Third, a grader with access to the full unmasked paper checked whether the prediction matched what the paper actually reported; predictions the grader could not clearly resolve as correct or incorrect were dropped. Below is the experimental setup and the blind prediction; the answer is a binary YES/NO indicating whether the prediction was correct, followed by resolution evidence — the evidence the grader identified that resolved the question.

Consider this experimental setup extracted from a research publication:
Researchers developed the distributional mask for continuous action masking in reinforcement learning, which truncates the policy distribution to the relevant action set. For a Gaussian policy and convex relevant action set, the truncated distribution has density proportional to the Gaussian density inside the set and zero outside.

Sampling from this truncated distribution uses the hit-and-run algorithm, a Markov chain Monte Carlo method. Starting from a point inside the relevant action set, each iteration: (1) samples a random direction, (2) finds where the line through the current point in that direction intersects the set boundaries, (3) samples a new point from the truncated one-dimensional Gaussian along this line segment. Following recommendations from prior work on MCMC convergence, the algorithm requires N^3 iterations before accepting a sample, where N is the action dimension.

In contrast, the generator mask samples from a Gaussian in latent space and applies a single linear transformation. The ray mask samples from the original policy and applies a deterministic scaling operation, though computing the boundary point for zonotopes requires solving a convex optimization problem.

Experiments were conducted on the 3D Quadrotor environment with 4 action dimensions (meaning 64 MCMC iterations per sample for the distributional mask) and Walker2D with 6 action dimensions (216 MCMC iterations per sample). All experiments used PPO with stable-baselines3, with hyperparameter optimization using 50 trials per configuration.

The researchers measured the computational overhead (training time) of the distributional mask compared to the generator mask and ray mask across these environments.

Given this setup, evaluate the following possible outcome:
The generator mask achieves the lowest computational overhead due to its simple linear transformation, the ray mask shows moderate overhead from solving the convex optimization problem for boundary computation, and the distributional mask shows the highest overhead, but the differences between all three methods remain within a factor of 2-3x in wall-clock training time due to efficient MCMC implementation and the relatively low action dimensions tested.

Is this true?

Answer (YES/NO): NO